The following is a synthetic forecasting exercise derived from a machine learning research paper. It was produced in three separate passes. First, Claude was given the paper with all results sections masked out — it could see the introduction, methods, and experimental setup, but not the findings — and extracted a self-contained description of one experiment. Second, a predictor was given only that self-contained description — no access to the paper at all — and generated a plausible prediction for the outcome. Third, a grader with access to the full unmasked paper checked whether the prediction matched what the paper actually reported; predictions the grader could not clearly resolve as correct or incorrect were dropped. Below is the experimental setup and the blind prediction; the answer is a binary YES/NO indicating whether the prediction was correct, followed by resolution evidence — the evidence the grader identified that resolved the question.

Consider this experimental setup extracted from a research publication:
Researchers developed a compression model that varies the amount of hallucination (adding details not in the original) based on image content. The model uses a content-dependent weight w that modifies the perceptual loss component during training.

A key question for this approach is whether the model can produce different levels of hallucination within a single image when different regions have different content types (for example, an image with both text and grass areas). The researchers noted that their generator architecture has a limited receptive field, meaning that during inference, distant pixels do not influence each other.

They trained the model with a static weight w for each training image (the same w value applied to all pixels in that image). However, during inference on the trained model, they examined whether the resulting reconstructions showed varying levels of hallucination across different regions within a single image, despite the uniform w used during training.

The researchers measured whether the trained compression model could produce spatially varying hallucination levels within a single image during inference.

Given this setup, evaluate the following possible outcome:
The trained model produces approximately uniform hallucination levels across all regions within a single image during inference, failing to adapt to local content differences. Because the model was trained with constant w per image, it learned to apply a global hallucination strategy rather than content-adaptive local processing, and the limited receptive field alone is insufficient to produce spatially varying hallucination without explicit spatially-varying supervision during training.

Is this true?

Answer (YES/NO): NO